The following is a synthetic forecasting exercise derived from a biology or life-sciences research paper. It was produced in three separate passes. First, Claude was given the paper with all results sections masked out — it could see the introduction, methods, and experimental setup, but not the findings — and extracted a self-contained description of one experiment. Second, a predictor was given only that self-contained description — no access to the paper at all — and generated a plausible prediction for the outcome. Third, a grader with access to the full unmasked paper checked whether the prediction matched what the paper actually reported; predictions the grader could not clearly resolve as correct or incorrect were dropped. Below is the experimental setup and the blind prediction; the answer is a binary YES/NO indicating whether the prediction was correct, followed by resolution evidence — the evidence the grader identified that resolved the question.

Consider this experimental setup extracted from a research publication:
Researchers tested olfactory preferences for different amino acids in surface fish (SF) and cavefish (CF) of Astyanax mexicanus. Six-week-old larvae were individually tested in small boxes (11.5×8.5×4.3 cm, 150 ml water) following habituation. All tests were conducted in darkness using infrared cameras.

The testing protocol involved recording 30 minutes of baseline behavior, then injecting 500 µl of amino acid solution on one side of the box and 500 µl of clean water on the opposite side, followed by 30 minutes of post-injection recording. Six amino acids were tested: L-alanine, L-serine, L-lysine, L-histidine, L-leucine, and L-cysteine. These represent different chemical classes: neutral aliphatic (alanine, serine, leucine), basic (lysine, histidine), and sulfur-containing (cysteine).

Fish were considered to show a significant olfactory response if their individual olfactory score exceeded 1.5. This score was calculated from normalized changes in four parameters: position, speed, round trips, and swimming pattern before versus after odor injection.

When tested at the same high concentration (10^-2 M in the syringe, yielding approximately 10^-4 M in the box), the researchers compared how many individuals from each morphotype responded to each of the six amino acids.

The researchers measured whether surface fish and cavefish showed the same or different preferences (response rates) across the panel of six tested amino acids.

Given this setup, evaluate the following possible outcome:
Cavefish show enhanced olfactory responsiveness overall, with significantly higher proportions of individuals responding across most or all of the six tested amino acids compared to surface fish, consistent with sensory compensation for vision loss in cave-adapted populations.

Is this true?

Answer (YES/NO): NO